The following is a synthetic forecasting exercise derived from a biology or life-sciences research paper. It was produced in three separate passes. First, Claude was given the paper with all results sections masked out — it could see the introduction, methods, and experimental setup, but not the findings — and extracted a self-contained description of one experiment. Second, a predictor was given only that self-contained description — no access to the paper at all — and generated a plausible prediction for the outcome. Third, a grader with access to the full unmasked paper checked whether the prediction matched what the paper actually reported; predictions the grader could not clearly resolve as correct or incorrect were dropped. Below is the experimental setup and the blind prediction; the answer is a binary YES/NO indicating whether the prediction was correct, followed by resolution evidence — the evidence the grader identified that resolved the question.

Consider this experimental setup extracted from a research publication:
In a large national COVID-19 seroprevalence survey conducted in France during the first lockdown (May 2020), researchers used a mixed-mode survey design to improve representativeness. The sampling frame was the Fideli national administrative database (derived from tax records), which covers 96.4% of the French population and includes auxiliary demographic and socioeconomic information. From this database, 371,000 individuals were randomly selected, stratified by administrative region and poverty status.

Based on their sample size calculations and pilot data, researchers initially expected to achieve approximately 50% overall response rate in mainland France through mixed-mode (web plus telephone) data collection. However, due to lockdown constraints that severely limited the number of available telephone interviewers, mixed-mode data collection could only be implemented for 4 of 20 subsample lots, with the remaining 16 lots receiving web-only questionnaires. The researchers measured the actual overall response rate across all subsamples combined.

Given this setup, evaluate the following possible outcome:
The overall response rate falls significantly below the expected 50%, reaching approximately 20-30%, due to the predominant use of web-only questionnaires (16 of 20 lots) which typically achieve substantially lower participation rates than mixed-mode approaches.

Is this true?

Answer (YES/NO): NO